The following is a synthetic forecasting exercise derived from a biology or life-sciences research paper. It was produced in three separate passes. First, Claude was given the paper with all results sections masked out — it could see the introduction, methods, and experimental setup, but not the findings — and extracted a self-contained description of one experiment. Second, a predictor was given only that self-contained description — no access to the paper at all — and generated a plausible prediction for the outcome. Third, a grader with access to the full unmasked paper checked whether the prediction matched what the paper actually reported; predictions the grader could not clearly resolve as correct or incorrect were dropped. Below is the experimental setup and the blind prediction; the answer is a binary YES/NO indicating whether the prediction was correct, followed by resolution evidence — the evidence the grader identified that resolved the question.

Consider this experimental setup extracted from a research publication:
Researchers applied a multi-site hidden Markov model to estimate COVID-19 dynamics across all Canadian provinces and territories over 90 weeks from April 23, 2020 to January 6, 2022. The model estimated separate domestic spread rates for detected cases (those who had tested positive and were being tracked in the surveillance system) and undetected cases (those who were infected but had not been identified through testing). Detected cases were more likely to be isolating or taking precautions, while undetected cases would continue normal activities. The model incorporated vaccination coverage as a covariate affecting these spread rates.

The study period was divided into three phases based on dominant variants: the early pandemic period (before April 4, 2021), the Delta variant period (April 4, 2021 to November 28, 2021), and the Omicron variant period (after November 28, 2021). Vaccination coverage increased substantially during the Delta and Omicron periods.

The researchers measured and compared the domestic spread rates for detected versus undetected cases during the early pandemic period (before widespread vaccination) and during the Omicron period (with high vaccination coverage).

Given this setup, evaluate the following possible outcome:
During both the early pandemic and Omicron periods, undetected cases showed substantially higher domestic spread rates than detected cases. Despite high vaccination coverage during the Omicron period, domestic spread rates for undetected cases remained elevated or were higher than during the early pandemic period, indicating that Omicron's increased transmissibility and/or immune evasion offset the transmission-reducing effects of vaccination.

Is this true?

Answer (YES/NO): NO